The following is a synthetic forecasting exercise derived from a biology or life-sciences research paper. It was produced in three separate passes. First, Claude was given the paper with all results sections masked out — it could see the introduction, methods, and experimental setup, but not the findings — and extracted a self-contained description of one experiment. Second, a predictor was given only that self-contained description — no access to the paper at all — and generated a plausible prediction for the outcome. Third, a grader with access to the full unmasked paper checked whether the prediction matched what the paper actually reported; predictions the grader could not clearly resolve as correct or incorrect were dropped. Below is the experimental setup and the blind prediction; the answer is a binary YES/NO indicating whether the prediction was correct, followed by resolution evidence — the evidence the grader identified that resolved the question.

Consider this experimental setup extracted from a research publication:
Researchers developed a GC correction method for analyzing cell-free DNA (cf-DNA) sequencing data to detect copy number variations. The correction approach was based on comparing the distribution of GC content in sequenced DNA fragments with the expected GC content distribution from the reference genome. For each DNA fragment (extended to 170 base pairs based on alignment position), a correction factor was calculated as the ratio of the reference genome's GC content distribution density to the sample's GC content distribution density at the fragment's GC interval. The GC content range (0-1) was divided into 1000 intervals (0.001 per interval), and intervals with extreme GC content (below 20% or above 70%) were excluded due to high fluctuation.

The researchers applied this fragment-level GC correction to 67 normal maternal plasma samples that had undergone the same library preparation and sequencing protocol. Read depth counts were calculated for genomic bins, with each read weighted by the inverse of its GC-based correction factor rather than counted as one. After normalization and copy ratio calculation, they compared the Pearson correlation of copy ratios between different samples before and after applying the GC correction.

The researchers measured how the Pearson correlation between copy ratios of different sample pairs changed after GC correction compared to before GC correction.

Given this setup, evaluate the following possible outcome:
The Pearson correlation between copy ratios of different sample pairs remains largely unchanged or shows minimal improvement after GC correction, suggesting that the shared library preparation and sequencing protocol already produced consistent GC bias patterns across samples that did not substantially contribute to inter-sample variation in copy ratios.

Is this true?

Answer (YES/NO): NO